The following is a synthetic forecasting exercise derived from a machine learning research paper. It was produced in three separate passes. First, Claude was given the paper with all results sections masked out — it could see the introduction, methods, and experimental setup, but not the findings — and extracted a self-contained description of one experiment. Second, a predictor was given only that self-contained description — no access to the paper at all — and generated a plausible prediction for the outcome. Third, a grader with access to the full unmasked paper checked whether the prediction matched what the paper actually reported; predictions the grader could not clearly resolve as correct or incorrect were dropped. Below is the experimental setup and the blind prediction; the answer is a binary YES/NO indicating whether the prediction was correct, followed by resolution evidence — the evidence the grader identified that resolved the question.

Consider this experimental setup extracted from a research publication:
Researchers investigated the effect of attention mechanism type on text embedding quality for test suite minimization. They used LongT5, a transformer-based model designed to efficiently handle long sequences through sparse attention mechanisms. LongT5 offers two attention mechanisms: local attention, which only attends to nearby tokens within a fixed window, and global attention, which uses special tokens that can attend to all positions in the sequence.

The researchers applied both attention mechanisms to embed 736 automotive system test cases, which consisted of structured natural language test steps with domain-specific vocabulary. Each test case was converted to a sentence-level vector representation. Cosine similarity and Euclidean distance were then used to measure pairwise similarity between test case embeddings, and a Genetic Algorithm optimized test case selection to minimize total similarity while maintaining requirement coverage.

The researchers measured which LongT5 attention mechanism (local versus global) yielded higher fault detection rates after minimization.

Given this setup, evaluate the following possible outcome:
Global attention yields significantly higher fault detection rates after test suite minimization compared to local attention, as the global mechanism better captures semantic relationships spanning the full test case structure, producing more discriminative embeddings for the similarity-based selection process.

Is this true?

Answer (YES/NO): NO